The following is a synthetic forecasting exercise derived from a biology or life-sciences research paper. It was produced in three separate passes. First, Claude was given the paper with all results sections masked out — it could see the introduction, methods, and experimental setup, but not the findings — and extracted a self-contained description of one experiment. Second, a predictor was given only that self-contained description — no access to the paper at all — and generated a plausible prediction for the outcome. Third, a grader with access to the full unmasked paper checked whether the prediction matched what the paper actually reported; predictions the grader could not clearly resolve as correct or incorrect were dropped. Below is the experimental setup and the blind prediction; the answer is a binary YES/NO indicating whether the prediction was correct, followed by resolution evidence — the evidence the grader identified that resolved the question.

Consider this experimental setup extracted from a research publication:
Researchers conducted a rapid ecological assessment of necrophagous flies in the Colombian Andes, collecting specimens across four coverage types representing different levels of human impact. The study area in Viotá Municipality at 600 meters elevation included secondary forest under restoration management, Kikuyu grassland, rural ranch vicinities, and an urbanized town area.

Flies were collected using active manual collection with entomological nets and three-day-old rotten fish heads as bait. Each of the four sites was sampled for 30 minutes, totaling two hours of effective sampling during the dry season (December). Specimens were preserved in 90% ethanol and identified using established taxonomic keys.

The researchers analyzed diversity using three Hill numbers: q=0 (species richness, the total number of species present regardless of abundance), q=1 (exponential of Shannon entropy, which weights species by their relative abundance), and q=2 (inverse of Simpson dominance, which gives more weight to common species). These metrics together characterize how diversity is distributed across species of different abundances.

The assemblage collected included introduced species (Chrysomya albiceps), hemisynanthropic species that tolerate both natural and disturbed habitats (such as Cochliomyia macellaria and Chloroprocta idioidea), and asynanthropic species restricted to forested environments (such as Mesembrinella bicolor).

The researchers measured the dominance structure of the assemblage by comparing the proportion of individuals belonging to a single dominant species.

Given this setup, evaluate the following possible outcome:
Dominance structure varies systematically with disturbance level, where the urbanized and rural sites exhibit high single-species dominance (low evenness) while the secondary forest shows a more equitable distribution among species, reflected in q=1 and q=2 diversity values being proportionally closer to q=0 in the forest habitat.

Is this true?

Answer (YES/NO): NO